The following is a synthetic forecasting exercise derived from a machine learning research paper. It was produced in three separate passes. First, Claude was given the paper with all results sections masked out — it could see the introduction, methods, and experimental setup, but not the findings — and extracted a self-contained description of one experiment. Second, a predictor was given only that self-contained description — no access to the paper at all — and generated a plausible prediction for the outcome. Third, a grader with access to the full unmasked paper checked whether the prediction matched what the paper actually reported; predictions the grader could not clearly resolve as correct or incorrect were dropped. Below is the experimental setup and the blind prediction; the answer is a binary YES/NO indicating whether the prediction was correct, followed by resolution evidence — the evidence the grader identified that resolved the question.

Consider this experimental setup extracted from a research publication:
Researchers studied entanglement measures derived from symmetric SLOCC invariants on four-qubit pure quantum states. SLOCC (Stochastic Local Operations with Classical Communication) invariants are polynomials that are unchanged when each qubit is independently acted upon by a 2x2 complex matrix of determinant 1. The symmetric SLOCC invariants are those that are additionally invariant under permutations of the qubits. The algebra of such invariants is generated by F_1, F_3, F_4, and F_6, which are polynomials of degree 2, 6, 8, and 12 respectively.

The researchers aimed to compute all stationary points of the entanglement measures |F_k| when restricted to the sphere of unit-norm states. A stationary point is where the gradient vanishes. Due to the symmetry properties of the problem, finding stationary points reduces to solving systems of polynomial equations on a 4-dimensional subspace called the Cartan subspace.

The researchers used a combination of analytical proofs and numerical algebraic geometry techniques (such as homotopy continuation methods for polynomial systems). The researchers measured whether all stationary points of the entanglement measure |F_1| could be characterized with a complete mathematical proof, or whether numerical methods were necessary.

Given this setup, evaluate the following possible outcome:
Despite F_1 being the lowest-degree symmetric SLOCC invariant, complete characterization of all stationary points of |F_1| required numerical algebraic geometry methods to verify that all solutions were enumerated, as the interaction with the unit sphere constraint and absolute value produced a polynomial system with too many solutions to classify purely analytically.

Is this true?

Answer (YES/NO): NO